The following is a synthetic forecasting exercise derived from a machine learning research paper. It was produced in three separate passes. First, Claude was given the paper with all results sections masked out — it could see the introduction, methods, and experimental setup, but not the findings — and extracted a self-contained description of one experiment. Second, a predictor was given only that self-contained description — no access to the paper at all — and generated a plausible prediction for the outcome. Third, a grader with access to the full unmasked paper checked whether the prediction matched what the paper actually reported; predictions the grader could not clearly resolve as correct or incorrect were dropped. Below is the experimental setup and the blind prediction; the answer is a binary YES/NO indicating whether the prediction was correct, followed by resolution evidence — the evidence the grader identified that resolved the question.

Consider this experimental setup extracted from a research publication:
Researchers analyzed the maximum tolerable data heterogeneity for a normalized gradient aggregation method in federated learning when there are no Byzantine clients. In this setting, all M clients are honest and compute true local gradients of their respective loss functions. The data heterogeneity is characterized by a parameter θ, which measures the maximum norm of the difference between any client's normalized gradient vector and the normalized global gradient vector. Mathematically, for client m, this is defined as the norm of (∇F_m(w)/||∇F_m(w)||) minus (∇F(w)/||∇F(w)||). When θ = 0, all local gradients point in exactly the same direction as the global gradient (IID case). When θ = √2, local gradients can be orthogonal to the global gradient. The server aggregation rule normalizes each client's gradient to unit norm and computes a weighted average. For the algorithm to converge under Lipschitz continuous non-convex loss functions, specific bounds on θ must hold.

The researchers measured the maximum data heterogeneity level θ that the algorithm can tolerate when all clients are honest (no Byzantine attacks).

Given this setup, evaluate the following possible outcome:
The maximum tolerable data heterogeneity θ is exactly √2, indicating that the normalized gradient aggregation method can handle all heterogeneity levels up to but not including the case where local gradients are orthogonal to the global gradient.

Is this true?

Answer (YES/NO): YES